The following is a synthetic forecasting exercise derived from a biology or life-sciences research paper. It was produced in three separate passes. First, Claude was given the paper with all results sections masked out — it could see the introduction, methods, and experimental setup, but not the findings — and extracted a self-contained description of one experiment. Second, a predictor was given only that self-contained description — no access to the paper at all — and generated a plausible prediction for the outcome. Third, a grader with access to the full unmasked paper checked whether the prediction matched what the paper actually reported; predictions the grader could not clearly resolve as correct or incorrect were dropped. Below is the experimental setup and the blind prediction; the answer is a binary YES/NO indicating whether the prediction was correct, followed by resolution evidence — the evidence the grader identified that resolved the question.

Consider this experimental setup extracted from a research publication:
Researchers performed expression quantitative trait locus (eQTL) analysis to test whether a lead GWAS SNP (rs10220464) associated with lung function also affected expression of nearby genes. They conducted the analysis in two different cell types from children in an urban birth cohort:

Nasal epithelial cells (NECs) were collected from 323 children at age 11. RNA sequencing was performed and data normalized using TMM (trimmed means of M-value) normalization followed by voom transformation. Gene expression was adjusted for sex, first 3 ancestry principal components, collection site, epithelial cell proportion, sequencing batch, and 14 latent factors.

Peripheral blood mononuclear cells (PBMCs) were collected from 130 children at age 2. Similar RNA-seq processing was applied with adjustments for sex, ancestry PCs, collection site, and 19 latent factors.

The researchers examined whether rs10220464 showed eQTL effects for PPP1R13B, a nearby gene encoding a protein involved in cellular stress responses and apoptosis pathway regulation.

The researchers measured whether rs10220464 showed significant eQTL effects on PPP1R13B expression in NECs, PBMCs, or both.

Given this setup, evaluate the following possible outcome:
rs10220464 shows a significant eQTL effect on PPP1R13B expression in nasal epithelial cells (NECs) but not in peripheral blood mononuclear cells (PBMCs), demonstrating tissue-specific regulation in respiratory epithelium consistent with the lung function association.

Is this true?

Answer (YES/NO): YES